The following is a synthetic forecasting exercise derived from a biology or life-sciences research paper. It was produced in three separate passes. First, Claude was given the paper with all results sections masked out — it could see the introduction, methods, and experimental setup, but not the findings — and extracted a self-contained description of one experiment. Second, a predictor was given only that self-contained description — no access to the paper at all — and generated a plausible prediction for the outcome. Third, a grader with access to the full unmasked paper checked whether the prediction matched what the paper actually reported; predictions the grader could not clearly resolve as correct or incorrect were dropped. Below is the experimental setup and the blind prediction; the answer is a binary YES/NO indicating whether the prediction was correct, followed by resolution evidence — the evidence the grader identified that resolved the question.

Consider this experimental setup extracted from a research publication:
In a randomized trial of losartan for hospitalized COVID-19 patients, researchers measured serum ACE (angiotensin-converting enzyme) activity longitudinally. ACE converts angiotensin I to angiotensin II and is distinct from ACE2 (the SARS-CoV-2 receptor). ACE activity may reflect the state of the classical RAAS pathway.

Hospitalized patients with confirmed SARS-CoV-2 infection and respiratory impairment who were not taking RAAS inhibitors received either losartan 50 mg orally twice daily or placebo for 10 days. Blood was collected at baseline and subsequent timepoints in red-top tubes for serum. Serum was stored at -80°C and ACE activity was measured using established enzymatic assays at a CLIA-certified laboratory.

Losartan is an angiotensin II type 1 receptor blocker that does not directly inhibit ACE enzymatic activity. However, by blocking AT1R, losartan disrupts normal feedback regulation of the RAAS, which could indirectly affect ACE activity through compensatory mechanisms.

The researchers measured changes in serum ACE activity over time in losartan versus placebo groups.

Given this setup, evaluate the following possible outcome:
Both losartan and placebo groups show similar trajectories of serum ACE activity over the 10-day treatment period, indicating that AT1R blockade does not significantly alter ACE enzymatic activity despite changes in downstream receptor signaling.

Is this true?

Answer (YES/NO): YES